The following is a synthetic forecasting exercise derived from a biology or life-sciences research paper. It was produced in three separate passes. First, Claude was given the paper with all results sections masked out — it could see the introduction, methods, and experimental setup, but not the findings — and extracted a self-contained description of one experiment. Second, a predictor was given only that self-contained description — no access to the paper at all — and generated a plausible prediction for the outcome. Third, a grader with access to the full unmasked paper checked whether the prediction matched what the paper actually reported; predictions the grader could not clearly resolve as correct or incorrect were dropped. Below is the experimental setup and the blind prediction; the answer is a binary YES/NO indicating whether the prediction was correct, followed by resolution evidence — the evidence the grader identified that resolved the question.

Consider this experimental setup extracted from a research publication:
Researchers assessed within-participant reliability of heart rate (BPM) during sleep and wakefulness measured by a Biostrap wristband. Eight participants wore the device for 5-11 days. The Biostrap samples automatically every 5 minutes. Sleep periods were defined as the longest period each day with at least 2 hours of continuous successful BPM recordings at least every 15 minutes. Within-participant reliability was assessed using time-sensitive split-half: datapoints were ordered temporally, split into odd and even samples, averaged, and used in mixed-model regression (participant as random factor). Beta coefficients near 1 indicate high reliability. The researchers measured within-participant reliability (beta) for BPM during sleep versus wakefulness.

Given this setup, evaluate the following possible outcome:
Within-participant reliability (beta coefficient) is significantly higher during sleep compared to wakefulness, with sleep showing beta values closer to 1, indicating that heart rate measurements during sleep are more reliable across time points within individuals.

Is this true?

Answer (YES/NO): NO